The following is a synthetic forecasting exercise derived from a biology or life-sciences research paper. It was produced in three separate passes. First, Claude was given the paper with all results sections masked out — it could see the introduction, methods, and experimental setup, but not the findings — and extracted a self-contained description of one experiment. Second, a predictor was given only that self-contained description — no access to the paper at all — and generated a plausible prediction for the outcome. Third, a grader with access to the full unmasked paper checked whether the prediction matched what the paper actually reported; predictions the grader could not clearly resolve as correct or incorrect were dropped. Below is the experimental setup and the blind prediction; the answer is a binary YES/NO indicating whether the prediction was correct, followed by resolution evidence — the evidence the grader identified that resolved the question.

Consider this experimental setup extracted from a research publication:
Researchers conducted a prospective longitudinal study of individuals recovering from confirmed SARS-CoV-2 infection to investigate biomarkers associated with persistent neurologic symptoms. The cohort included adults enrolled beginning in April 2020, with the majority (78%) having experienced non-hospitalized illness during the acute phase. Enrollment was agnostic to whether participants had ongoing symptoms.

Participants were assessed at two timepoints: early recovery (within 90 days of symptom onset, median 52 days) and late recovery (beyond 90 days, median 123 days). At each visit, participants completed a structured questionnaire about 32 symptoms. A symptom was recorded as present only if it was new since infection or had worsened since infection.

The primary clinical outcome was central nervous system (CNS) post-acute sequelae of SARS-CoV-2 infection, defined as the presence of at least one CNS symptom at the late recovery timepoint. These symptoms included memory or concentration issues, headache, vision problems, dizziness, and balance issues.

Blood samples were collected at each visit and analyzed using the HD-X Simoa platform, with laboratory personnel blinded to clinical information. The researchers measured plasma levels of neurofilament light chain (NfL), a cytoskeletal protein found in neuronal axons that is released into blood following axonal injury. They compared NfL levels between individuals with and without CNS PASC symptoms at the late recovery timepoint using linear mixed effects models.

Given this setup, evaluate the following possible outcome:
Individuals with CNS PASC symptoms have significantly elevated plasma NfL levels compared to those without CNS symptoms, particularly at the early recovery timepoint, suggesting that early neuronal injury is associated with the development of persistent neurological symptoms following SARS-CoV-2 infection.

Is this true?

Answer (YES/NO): NO